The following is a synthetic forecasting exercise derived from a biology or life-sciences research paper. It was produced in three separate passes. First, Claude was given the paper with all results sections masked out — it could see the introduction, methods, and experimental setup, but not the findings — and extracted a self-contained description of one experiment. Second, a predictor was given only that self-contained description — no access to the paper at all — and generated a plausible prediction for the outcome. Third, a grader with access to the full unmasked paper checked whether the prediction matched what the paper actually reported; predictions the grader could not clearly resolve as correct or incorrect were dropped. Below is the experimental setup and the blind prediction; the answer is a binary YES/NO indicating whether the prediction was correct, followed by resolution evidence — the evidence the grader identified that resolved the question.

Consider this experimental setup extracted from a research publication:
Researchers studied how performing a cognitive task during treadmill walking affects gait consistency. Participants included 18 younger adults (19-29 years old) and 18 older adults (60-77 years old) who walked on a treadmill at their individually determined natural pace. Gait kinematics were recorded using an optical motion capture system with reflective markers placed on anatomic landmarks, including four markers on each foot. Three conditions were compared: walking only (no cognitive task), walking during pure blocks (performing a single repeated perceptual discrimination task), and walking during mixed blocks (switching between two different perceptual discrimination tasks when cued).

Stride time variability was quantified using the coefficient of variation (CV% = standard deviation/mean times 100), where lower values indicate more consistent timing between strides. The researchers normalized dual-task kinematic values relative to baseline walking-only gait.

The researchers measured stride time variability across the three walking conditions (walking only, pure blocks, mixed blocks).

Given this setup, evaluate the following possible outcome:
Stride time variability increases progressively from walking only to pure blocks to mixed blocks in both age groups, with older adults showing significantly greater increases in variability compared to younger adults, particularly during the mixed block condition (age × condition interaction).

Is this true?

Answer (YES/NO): NO